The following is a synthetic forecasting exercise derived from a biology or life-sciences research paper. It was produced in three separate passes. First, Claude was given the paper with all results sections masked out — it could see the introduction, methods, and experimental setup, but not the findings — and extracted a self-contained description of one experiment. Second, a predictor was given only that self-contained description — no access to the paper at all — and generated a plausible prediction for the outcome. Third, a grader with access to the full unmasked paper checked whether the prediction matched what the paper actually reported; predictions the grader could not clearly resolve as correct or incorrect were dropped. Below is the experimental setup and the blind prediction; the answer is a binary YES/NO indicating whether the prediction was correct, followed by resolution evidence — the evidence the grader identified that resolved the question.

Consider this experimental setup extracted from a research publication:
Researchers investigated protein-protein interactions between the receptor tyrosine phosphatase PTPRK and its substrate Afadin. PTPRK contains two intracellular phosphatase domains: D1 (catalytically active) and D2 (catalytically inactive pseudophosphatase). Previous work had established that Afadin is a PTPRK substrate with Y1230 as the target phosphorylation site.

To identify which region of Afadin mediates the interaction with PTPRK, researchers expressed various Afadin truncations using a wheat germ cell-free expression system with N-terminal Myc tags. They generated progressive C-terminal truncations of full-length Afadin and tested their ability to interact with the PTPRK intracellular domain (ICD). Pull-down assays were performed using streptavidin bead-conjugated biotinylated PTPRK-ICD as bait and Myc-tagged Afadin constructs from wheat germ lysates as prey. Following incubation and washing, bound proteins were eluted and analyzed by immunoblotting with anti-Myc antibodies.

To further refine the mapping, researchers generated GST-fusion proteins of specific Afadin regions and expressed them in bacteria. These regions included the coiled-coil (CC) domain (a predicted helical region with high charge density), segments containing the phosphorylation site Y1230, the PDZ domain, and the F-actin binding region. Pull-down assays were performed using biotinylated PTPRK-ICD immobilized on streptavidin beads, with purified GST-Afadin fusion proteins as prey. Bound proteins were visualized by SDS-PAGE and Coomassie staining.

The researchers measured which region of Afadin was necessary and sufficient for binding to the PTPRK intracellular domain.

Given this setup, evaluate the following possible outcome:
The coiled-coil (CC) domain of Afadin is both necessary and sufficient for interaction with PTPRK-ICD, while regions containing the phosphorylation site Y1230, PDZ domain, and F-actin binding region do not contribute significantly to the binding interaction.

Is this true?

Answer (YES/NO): YES